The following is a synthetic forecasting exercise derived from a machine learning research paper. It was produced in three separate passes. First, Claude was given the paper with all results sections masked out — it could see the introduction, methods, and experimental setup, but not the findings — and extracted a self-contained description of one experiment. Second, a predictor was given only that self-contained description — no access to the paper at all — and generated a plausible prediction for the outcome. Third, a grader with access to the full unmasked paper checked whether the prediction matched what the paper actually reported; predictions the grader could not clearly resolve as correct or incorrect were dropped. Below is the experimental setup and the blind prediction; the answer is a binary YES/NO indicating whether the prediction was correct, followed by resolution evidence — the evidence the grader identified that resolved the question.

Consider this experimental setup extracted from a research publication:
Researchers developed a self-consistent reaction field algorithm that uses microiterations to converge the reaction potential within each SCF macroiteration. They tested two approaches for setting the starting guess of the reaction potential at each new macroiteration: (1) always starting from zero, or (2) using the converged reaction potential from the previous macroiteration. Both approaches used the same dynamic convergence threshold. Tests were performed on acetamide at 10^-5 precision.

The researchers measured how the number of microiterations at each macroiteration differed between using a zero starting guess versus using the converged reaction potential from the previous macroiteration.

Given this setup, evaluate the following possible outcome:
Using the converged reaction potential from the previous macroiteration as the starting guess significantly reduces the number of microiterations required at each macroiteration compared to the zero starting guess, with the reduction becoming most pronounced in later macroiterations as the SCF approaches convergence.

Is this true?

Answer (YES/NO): YES